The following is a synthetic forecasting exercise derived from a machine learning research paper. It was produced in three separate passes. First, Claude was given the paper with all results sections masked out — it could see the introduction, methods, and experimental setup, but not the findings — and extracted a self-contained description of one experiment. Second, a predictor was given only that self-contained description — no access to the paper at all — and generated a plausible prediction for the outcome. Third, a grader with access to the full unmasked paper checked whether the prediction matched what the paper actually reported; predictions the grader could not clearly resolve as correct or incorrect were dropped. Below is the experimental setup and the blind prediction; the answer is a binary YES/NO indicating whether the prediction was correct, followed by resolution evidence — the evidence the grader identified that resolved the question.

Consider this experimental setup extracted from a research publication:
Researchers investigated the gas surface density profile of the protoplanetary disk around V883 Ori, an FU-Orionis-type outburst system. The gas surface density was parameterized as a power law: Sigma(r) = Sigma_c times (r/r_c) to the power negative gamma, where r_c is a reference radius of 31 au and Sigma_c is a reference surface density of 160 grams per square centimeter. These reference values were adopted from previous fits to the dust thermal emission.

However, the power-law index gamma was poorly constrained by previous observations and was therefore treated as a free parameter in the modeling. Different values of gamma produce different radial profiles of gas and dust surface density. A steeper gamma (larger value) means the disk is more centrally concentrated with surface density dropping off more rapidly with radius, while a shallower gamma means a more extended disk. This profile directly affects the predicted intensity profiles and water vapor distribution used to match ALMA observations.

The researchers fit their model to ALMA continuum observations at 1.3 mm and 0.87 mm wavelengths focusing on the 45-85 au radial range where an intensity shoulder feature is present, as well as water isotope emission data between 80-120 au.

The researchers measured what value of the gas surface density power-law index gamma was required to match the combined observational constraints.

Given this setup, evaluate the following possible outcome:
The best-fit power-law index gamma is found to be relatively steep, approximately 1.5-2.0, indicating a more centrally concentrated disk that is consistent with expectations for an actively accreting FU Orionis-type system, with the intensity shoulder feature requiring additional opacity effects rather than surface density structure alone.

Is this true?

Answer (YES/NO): NO